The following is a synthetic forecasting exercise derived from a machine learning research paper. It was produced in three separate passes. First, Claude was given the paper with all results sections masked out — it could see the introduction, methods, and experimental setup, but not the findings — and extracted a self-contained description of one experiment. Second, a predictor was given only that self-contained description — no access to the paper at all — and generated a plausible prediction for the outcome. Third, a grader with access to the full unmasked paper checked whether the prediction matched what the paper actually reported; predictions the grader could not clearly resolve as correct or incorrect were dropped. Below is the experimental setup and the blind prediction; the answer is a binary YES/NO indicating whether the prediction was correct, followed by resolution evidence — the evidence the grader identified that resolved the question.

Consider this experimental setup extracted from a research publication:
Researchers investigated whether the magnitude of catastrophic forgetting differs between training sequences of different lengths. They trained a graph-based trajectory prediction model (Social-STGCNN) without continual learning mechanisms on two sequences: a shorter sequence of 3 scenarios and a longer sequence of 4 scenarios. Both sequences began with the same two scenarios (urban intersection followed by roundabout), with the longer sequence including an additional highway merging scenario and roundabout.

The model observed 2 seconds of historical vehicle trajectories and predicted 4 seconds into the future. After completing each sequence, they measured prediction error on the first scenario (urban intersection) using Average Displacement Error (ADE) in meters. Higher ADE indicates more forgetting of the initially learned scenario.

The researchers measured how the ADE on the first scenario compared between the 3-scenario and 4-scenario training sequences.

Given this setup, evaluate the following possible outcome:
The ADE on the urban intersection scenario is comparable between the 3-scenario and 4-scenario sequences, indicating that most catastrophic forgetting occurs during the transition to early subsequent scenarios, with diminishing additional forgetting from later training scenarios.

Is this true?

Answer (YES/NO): NO